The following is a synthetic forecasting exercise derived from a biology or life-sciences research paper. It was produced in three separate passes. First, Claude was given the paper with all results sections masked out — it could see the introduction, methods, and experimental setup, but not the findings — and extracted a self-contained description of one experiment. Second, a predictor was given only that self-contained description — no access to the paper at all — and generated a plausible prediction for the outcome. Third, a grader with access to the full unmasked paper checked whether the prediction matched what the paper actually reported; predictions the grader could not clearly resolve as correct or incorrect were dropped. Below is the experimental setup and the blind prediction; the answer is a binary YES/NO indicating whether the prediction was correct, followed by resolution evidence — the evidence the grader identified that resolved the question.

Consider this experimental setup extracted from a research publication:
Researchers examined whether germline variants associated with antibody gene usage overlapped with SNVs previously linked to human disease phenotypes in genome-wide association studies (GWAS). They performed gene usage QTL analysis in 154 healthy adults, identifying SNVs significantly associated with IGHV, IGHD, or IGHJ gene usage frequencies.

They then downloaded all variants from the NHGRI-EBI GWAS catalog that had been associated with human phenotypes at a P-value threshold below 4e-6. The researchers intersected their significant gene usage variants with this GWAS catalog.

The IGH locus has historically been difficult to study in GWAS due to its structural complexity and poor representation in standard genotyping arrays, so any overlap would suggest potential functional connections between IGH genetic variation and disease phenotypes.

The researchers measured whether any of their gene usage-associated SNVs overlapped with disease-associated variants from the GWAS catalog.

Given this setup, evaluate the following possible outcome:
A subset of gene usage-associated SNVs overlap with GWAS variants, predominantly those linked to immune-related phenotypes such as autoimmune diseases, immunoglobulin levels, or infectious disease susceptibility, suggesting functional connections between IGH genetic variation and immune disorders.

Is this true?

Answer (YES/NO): NO